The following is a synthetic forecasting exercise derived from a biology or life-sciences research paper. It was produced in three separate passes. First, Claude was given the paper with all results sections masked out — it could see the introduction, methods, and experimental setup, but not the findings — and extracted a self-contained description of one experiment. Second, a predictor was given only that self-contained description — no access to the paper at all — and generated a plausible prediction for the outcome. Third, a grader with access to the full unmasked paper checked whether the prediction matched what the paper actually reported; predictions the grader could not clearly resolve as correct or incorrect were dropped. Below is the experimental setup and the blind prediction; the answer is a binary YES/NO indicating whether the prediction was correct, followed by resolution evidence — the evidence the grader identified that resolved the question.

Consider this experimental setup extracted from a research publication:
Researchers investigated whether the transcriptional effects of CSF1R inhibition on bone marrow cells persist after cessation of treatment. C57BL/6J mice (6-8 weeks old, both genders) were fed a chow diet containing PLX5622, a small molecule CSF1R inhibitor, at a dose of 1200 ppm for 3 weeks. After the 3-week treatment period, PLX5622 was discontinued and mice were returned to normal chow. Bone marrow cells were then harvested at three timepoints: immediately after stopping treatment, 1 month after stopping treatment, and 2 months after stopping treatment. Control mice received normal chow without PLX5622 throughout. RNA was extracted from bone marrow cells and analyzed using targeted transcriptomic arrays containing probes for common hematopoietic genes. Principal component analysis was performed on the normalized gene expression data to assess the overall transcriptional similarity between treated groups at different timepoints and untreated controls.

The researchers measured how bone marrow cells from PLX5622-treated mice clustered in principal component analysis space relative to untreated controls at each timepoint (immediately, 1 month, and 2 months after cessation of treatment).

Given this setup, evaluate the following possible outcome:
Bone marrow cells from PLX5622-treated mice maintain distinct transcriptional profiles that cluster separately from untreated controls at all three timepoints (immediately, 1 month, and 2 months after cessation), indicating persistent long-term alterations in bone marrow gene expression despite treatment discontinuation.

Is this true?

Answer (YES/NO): YES